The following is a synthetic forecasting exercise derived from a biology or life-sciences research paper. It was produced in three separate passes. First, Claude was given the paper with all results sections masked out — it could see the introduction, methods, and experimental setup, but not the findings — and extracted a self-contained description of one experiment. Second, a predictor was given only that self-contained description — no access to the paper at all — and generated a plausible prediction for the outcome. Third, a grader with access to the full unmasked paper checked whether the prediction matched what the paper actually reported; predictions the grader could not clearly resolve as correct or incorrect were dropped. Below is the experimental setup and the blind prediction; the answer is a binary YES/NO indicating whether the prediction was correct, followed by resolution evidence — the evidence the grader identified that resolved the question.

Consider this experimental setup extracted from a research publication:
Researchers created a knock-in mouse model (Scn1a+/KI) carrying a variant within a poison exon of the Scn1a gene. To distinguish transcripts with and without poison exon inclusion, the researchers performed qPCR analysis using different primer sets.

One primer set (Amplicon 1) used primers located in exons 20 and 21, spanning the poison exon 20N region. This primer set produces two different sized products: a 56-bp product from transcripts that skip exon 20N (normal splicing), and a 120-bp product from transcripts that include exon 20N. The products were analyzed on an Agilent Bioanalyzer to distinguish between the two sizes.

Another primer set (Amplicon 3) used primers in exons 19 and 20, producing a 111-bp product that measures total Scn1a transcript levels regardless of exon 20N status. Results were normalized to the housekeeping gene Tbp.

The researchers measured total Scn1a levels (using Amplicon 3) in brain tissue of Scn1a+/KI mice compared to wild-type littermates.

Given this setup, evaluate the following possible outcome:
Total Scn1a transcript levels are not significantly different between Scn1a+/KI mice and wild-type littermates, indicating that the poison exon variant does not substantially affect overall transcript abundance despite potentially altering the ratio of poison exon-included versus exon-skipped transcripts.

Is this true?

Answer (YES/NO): NO